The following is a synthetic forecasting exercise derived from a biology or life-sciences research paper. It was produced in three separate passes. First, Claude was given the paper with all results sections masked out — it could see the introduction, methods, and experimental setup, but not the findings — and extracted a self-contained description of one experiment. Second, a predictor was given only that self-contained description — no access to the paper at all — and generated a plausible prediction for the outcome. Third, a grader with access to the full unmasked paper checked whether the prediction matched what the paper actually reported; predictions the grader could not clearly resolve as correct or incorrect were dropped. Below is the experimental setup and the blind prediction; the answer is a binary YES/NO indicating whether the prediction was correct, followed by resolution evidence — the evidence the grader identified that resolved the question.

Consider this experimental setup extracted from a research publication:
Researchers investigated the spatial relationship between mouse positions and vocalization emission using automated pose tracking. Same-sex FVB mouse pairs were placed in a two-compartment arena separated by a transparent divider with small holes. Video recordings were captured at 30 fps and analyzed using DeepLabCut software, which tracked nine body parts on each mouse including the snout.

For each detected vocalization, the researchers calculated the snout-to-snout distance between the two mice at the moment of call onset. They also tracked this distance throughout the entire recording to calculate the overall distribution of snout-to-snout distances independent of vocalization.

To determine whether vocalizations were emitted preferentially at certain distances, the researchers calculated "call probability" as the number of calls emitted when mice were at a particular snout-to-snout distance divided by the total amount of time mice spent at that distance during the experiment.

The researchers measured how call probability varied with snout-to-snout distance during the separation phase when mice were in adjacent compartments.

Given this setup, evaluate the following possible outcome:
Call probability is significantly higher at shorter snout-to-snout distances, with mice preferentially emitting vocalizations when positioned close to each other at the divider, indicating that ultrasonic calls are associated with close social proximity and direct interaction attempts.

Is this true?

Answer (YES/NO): NO